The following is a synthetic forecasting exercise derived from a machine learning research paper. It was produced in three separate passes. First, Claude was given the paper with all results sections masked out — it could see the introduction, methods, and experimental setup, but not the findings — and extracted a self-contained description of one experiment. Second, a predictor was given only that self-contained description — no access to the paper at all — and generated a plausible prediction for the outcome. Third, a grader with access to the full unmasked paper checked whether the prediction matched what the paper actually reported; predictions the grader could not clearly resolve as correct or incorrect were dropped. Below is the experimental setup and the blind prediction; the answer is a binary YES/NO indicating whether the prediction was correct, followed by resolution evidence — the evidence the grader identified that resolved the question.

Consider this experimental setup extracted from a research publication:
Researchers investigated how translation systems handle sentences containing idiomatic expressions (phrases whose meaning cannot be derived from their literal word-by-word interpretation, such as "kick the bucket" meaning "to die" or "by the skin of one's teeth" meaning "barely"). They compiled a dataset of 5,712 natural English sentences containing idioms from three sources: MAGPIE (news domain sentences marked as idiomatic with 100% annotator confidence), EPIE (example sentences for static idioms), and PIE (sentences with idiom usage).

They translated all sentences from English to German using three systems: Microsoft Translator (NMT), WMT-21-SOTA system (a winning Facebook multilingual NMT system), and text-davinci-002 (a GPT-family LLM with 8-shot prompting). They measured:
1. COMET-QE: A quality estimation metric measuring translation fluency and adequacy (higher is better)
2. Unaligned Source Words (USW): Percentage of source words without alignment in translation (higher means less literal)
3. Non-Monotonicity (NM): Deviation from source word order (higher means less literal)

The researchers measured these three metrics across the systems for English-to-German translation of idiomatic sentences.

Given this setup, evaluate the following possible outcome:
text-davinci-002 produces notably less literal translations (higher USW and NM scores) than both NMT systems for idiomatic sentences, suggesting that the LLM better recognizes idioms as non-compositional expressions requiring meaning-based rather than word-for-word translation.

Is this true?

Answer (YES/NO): YES